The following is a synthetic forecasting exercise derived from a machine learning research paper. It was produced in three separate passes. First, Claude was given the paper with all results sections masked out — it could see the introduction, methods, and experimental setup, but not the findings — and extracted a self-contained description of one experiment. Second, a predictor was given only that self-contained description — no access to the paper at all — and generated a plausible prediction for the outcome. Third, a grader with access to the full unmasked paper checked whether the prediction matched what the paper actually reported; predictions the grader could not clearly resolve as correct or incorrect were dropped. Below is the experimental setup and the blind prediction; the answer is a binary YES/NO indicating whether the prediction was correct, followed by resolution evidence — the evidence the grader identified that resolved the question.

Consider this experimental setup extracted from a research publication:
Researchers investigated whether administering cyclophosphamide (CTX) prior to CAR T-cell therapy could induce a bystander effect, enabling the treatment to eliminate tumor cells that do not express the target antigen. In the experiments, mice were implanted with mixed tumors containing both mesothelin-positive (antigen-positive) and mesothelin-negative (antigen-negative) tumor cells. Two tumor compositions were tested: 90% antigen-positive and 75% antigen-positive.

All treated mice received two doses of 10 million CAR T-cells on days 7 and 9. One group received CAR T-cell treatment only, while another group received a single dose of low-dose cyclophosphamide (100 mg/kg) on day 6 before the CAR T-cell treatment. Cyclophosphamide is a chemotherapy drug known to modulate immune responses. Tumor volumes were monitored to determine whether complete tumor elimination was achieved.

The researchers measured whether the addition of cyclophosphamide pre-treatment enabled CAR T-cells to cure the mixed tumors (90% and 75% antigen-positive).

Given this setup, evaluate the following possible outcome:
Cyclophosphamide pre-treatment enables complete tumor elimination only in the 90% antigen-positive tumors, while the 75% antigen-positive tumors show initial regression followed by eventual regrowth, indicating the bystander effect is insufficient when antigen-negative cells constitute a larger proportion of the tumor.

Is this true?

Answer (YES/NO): NO